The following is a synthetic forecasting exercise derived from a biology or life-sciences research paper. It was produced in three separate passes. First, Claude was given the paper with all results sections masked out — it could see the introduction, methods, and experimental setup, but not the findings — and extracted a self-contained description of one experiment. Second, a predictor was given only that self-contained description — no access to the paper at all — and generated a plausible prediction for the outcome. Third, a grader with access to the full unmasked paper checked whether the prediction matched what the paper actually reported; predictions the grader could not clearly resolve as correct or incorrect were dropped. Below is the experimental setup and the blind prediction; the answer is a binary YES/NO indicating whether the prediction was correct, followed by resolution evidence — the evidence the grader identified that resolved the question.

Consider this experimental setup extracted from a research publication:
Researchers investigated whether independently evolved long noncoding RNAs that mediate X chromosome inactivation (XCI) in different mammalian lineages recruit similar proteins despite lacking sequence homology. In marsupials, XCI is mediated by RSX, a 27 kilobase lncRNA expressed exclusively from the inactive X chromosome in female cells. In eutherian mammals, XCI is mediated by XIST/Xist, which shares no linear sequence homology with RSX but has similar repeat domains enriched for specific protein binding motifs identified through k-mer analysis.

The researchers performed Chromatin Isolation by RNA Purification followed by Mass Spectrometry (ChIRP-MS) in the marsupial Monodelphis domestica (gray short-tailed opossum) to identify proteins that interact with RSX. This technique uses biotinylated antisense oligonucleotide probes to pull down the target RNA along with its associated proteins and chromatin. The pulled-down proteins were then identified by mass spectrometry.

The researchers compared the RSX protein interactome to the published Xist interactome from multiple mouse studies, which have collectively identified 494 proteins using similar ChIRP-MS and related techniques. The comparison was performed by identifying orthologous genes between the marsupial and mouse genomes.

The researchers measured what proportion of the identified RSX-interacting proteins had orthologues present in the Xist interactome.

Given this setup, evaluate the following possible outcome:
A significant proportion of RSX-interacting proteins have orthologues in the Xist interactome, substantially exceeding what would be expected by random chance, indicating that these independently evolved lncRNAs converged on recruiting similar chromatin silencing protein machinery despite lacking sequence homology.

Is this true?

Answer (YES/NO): YES